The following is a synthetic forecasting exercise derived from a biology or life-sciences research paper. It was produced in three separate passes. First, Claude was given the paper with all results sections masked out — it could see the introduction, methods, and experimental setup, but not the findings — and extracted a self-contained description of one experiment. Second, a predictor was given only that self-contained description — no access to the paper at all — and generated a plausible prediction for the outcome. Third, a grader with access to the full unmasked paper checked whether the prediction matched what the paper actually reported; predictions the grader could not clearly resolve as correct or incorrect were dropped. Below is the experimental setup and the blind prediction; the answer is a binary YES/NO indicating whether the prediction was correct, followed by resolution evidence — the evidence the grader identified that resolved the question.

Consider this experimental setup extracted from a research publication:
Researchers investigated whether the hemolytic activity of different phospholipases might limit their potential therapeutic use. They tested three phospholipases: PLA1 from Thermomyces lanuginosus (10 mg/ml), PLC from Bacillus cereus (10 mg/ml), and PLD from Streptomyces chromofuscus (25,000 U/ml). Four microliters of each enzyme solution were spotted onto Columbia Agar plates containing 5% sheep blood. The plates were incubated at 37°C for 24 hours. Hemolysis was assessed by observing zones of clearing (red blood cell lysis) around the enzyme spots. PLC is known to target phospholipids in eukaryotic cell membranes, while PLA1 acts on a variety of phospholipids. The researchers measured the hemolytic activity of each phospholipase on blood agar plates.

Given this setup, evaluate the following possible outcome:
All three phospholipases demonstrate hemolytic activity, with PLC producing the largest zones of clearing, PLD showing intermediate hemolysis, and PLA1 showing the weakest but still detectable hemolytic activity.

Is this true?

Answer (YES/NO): NO